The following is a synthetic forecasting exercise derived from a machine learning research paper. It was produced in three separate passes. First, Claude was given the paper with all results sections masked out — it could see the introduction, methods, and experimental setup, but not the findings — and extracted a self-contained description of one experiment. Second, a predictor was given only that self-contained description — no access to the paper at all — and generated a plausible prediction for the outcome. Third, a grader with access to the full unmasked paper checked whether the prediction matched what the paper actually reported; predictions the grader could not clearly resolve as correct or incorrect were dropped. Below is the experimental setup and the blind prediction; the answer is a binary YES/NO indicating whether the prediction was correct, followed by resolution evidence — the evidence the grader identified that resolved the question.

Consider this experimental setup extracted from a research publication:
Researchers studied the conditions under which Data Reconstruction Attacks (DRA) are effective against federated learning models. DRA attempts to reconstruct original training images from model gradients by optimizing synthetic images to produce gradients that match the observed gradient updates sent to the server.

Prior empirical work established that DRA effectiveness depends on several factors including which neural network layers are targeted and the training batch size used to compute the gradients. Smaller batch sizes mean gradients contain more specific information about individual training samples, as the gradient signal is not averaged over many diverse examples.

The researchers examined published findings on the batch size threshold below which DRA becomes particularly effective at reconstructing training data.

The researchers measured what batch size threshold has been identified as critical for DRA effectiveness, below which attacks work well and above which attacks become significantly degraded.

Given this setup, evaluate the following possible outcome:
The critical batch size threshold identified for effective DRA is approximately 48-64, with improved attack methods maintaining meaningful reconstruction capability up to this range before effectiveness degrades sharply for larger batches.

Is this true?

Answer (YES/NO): NO